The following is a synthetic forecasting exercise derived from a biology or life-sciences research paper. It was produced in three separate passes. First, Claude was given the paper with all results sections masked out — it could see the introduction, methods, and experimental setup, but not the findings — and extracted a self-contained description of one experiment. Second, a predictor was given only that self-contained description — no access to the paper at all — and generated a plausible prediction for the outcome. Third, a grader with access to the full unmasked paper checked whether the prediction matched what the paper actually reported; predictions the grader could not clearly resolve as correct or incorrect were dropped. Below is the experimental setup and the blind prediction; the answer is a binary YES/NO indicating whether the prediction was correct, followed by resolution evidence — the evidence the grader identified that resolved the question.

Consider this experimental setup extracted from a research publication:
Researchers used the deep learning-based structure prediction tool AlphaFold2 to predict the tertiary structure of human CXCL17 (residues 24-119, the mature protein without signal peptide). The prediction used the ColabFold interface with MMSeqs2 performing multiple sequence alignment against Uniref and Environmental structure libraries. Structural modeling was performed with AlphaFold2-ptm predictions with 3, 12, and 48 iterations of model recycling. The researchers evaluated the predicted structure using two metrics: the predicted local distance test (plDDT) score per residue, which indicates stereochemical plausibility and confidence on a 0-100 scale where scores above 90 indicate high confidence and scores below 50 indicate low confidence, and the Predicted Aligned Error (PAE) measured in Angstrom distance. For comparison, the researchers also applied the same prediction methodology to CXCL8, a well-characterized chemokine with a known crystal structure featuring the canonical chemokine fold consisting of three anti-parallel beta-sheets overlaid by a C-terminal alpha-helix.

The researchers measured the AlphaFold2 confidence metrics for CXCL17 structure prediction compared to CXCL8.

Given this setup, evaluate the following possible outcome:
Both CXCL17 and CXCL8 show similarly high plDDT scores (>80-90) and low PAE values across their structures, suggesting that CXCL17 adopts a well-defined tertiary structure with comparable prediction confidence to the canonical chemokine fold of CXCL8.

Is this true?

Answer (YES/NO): NO